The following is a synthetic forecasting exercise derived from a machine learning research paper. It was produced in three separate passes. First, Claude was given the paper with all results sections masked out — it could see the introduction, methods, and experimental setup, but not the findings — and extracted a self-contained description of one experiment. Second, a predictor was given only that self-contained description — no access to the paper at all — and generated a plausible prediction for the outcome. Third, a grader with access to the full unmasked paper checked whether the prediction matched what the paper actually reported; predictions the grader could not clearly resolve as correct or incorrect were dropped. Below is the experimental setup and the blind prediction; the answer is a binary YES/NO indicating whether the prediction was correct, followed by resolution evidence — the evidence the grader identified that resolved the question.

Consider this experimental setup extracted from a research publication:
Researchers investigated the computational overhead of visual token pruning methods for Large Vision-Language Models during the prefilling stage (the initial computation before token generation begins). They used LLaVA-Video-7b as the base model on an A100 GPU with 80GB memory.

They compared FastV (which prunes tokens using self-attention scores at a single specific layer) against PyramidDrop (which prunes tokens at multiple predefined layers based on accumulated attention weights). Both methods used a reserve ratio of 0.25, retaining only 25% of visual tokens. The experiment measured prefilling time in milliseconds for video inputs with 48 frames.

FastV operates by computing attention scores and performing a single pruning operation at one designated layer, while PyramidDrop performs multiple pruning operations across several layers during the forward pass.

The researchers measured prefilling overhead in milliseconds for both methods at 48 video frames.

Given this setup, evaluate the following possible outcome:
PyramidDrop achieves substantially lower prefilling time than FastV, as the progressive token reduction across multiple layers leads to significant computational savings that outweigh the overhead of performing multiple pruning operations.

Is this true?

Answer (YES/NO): YES